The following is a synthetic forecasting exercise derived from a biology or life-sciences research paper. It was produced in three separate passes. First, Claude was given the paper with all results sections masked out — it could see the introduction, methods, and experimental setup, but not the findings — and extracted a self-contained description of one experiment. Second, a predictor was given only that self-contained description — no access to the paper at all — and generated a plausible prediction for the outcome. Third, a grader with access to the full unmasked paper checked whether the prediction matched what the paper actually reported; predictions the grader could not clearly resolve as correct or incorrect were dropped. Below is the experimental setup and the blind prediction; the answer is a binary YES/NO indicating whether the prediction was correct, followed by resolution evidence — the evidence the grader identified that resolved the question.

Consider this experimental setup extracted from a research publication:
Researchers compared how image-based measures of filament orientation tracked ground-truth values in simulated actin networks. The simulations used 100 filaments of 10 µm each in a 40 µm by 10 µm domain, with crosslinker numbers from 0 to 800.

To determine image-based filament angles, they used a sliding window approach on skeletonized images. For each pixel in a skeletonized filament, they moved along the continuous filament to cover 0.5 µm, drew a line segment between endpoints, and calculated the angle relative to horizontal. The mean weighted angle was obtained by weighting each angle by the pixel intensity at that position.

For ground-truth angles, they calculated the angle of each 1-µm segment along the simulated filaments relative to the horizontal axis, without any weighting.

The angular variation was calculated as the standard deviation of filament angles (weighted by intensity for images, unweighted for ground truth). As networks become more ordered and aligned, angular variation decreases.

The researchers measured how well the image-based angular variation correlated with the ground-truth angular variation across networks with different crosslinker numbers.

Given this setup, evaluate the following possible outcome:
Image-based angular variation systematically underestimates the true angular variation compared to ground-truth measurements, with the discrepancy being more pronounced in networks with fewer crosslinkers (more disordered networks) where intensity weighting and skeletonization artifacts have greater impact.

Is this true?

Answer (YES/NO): NO